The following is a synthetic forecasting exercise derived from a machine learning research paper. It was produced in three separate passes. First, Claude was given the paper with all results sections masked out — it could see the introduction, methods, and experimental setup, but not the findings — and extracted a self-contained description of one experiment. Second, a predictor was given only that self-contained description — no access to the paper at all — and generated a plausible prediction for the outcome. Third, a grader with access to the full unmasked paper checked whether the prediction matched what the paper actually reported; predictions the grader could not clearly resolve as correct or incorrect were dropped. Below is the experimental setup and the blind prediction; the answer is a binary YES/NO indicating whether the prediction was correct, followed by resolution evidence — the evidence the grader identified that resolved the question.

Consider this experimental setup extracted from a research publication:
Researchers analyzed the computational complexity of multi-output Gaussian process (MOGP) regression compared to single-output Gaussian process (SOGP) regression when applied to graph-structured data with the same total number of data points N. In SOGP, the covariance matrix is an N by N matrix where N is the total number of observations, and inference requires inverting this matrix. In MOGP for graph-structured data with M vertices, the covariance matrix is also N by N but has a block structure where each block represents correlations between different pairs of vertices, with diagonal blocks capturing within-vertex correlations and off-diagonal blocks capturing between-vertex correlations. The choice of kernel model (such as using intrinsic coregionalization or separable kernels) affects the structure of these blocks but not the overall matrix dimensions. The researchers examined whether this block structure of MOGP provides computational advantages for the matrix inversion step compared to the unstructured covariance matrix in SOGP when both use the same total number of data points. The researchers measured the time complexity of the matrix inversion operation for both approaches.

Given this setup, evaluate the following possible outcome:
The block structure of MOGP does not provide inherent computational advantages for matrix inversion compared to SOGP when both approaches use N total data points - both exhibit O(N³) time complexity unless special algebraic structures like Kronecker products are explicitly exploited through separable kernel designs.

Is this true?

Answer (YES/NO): YES